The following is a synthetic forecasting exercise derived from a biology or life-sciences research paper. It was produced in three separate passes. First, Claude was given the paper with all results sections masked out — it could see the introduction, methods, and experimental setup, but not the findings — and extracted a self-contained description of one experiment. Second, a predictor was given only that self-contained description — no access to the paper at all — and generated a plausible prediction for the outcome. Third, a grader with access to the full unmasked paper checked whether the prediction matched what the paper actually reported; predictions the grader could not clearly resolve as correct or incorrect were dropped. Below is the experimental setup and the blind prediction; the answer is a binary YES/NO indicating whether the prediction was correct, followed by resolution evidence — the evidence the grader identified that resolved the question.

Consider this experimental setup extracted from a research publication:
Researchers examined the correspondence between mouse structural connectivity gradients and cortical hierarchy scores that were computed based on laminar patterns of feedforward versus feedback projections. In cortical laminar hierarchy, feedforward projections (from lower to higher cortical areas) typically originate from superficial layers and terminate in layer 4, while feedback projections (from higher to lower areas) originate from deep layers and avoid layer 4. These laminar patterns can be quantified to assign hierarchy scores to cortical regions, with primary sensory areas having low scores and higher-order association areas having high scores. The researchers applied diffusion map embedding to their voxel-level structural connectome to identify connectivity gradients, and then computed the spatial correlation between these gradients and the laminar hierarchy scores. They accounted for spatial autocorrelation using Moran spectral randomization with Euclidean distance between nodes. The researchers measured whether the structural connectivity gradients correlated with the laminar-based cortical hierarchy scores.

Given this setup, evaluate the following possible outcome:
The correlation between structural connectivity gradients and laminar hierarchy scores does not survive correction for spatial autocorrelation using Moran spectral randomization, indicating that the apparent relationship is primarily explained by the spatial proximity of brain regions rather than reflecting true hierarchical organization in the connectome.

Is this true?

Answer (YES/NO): NO